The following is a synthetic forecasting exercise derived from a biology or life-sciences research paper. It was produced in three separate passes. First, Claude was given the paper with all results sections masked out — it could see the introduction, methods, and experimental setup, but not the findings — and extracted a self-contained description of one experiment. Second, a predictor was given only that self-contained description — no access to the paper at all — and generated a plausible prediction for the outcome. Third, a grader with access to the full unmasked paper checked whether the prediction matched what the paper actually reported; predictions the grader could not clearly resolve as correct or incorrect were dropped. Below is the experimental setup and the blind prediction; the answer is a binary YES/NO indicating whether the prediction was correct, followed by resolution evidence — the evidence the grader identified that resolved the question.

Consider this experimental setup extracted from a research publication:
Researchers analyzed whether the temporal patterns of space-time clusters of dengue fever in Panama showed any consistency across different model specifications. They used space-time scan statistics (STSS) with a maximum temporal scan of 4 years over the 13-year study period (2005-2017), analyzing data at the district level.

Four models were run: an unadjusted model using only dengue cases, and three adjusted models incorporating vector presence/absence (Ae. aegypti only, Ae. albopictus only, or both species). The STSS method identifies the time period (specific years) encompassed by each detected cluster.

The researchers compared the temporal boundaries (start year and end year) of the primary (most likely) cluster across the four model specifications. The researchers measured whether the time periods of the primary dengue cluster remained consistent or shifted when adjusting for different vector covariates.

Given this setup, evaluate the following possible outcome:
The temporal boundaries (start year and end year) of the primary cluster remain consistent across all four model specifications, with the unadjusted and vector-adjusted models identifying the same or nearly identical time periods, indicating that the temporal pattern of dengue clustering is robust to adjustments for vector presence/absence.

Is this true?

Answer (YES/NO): YES